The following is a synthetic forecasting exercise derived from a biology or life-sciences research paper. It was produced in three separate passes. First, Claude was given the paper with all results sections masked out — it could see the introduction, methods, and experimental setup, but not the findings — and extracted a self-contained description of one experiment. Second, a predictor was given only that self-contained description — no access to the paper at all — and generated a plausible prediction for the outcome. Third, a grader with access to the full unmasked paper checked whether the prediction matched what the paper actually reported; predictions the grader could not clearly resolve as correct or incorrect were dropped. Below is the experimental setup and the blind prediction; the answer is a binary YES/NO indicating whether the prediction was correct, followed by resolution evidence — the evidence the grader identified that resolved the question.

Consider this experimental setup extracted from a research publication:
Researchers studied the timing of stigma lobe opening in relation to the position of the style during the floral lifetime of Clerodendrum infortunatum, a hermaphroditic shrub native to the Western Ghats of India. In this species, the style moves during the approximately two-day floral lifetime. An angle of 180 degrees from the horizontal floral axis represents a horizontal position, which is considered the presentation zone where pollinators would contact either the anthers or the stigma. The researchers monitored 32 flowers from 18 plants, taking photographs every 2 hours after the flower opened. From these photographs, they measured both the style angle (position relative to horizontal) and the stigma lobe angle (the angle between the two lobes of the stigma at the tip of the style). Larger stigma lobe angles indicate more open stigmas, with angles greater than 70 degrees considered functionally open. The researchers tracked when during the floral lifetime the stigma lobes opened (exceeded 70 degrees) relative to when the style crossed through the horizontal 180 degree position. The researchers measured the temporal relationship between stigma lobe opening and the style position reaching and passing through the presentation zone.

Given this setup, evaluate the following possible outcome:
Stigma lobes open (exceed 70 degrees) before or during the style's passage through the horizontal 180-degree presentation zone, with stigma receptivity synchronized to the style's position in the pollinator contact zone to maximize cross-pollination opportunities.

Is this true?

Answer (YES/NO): NO